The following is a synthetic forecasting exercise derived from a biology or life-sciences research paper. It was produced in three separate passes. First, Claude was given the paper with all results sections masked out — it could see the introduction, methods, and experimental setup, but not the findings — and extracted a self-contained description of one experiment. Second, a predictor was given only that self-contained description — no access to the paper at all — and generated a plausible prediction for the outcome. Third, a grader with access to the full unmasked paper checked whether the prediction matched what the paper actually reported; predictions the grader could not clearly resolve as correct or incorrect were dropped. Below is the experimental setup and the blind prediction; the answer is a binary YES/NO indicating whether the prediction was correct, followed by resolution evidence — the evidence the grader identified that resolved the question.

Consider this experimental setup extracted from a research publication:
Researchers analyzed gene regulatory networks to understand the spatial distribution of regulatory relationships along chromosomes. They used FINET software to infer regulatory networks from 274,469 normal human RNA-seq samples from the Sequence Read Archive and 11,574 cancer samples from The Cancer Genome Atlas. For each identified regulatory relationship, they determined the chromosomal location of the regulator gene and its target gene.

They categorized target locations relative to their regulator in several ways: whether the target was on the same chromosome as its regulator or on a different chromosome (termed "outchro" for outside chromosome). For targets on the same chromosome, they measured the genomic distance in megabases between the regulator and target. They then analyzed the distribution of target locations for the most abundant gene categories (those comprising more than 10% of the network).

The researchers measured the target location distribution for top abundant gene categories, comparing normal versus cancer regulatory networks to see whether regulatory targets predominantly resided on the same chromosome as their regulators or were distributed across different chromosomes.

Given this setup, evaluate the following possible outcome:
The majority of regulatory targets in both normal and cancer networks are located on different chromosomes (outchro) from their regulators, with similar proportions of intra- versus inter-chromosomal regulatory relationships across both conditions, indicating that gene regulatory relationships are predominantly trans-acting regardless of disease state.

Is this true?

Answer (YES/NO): NO